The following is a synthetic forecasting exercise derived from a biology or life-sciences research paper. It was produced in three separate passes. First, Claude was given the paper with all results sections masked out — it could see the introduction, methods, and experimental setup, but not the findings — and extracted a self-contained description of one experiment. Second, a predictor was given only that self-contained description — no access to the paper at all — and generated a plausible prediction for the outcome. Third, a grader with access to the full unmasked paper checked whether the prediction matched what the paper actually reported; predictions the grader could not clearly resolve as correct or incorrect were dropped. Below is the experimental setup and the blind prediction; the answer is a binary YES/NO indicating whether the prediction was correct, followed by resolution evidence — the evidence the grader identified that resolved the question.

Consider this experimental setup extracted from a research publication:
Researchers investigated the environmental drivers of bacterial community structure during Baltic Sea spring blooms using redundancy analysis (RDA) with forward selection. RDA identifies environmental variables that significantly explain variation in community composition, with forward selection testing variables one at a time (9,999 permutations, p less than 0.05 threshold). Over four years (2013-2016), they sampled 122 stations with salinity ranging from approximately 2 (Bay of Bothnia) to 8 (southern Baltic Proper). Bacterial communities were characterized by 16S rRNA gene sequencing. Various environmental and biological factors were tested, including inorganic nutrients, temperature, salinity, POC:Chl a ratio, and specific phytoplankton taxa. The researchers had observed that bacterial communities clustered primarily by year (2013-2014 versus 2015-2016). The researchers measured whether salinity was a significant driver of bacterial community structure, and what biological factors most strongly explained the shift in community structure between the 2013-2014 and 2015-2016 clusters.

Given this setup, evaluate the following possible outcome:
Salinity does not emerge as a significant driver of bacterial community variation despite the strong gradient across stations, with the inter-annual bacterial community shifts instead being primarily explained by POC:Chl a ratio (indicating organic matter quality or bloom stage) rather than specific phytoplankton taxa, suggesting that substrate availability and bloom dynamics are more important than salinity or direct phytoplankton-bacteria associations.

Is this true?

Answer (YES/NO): NO